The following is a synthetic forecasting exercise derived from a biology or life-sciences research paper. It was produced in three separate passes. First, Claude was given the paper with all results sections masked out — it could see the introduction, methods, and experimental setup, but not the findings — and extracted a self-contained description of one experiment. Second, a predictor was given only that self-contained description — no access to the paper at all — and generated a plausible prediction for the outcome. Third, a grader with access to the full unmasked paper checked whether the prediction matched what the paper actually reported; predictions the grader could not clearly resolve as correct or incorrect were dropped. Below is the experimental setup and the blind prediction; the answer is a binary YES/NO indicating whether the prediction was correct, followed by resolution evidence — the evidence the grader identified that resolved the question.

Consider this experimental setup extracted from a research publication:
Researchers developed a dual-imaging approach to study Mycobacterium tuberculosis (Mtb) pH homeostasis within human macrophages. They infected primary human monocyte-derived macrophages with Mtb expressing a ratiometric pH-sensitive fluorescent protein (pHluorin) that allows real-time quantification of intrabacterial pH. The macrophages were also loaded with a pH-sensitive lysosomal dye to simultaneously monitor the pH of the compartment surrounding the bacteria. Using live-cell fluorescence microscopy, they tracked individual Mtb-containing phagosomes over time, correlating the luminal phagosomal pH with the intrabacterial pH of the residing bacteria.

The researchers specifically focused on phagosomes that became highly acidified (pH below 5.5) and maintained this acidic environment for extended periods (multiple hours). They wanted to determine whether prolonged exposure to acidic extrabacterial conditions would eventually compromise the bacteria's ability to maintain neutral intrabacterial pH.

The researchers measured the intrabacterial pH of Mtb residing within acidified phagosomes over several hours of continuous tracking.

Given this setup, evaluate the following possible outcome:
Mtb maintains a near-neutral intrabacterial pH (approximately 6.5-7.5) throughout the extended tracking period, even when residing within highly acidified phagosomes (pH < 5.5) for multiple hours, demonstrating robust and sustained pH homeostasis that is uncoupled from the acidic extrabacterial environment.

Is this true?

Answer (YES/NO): YES